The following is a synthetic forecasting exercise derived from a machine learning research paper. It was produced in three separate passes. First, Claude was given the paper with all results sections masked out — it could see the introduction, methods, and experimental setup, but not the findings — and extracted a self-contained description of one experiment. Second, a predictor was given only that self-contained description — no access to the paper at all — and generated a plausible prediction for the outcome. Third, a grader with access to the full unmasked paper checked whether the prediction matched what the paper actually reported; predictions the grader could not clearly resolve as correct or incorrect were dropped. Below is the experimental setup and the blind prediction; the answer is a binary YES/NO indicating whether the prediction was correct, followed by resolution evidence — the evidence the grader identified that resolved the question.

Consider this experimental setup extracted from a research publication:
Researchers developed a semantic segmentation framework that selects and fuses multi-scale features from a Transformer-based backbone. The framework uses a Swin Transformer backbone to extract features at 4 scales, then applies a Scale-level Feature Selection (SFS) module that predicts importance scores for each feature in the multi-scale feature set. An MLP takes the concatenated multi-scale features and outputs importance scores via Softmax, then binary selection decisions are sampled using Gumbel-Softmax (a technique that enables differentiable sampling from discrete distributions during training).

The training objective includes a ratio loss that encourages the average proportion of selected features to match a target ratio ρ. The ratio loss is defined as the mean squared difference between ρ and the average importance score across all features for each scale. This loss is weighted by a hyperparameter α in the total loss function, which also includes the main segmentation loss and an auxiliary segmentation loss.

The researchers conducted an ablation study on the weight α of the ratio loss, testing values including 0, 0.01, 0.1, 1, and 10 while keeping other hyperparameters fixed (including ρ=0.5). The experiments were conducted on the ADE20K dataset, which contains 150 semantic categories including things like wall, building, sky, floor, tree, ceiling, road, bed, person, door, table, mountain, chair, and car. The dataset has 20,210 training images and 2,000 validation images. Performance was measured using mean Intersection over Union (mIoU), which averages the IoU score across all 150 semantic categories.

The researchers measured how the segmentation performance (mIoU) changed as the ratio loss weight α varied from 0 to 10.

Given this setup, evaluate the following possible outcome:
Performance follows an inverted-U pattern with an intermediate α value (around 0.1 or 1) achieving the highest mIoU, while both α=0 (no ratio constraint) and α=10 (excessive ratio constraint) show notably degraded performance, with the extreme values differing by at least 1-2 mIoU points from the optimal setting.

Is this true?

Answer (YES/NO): NO